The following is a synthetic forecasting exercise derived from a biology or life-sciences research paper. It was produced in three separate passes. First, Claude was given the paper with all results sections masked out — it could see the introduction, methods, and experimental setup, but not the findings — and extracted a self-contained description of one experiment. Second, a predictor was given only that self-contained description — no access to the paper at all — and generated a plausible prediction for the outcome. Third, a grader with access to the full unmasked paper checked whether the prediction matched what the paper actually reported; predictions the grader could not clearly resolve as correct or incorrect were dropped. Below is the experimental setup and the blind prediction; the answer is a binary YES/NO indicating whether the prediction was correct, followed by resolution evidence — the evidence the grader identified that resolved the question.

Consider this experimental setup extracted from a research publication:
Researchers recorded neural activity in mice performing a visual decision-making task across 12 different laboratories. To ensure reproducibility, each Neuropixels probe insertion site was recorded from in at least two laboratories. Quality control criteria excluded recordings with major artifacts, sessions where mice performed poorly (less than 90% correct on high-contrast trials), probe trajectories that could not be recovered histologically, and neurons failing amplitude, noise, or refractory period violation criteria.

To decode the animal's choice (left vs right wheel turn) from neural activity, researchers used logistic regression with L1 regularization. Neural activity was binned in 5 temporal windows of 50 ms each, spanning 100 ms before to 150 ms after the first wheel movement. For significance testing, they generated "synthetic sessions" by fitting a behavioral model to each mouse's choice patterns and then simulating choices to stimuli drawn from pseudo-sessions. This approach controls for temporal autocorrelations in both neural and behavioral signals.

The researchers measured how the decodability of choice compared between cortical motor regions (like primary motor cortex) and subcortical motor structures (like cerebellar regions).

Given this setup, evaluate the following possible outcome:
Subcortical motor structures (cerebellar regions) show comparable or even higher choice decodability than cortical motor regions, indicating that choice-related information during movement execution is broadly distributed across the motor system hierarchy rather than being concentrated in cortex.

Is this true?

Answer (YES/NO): YES